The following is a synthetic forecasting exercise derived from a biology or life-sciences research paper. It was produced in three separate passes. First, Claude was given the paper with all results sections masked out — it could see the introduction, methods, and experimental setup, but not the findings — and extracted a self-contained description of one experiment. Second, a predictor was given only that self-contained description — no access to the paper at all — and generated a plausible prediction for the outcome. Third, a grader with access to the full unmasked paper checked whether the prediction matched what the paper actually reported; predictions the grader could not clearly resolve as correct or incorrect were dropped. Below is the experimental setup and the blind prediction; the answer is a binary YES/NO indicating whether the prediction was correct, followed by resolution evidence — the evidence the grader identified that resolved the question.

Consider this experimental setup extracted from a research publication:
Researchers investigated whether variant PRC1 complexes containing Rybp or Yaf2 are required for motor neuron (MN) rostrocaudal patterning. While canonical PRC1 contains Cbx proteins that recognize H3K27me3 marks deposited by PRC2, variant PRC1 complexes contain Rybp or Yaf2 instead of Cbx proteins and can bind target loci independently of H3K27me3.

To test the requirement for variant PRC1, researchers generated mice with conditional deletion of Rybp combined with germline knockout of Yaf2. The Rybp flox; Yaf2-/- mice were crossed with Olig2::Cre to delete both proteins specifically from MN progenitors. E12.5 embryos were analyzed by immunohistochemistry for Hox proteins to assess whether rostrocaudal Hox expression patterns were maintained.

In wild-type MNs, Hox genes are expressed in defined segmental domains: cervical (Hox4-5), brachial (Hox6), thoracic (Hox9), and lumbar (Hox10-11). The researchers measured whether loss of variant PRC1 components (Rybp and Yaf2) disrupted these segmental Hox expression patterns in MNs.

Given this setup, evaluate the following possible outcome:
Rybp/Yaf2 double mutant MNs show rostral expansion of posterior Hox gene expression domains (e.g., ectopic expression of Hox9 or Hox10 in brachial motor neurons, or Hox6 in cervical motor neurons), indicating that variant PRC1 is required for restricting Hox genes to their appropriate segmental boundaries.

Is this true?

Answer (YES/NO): NO